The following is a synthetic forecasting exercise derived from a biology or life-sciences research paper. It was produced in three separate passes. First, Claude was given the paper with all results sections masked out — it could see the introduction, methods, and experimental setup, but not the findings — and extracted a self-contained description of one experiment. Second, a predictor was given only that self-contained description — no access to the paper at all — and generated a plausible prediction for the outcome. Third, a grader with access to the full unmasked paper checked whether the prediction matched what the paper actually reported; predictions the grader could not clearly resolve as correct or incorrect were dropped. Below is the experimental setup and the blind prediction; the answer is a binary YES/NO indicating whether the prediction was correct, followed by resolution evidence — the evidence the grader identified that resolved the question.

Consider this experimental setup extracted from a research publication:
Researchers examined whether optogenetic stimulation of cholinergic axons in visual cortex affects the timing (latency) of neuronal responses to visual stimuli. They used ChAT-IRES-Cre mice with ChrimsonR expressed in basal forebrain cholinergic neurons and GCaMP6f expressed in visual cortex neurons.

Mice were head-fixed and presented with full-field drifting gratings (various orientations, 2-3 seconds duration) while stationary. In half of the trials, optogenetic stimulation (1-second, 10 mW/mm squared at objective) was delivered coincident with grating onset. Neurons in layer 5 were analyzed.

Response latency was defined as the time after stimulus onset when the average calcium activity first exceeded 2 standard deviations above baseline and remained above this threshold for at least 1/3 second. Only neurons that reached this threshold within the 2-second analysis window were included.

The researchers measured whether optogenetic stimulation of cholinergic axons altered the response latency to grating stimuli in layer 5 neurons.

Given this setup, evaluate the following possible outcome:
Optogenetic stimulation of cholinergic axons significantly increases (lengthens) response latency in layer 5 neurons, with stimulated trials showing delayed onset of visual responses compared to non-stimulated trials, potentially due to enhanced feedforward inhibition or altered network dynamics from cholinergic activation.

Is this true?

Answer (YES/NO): NO